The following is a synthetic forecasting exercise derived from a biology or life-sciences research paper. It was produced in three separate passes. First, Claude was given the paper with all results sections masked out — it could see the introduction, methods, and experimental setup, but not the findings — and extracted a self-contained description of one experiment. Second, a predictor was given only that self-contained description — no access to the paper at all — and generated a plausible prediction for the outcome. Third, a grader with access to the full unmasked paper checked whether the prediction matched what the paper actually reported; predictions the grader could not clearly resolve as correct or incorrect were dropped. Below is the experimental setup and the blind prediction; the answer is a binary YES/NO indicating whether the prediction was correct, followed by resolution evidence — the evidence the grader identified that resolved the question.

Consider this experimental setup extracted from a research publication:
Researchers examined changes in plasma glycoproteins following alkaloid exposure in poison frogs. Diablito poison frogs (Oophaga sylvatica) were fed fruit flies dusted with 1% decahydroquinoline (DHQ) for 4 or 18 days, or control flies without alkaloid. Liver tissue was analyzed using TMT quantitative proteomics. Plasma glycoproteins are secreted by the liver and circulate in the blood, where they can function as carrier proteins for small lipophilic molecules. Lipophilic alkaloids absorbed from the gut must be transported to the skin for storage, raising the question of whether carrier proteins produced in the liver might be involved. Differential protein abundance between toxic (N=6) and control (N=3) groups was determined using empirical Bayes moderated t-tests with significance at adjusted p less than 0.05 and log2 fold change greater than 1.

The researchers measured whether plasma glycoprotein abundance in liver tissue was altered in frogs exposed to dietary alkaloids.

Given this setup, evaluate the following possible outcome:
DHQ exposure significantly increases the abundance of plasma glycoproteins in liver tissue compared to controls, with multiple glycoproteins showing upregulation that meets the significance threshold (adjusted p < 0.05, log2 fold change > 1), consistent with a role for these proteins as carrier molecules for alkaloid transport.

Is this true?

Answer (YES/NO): YES